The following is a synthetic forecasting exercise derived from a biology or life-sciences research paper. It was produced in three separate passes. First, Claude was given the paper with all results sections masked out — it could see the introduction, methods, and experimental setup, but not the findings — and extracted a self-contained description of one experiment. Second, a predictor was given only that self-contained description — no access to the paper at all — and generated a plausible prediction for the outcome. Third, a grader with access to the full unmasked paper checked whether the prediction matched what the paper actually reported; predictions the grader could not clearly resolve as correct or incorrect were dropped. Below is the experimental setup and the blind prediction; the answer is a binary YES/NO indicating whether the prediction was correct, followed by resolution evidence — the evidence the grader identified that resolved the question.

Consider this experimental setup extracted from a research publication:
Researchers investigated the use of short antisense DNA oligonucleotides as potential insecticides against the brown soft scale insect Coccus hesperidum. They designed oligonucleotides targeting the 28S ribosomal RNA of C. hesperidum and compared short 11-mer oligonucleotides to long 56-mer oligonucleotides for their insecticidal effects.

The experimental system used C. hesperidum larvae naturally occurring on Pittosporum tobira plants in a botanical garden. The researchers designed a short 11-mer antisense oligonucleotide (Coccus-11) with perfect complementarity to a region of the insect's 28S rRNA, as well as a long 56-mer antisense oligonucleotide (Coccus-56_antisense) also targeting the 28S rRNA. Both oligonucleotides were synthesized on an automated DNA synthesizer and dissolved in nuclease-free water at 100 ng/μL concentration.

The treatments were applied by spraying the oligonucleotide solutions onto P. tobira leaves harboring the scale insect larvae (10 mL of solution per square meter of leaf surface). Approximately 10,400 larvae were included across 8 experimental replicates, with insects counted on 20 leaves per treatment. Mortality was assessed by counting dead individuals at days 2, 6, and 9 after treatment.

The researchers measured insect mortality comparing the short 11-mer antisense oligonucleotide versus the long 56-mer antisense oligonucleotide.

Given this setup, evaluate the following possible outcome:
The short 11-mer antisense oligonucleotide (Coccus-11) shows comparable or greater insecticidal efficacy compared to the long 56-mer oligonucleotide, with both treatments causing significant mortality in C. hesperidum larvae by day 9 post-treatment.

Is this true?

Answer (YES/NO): YES